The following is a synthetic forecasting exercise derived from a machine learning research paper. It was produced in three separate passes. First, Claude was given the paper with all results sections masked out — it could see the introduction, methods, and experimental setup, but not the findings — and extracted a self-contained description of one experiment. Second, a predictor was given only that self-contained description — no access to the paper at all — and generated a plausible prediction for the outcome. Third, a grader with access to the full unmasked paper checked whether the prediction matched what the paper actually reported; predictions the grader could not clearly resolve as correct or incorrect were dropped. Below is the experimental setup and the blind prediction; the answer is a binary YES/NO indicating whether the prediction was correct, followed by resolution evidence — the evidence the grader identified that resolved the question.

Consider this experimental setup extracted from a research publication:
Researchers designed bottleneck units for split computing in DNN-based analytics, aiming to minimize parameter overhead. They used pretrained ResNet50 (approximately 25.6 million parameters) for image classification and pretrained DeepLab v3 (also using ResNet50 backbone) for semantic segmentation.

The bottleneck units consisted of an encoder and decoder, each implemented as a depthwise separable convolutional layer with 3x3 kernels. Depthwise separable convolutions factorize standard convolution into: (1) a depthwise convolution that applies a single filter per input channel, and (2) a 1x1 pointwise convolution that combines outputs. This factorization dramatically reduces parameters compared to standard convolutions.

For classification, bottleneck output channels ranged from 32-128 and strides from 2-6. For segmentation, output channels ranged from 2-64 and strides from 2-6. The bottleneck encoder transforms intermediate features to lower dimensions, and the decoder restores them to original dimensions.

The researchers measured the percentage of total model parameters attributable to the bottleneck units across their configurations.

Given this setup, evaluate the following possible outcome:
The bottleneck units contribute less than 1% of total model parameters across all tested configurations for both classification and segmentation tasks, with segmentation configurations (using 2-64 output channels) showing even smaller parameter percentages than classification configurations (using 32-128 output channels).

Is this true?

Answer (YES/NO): NO